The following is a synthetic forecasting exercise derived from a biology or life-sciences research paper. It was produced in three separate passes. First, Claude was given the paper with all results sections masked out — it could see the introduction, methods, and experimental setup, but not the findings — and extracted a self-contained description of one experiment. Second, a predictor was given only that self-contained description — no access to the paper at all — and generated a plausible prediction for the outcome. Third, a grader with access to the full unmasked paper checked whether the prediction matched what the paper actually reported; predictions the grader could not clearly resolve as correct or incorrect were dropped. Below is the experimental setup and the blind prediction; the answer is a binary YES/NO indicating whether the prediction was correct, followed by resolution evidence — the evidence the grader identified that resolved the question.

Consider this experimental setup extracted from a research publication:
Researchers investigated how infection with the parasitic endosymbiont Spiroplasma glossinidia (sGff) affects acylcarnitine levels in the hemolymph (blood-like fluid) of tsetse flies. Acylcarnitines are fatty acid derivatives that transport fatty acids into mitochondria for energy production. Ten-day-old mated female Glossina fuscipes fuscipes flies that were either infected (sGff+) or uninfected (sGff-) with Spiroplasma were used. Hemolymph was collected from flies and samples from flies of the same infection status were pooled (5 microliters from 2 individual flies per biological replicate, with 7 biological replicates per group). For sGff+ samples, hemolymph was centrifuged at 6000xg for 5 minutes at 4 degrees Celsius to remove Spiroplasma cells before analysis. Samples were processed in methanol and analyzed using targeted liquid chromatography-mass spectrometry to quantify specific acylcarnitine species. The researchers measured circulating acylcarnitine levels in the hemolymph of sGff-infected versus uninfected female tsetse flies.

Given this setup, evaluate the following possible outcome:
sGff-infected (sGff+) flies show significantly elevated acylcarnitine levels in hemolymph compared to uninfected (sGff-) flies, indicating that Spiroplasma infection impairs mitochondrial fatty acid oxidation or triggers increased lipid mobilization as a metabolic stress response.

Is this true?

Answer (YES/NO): NO